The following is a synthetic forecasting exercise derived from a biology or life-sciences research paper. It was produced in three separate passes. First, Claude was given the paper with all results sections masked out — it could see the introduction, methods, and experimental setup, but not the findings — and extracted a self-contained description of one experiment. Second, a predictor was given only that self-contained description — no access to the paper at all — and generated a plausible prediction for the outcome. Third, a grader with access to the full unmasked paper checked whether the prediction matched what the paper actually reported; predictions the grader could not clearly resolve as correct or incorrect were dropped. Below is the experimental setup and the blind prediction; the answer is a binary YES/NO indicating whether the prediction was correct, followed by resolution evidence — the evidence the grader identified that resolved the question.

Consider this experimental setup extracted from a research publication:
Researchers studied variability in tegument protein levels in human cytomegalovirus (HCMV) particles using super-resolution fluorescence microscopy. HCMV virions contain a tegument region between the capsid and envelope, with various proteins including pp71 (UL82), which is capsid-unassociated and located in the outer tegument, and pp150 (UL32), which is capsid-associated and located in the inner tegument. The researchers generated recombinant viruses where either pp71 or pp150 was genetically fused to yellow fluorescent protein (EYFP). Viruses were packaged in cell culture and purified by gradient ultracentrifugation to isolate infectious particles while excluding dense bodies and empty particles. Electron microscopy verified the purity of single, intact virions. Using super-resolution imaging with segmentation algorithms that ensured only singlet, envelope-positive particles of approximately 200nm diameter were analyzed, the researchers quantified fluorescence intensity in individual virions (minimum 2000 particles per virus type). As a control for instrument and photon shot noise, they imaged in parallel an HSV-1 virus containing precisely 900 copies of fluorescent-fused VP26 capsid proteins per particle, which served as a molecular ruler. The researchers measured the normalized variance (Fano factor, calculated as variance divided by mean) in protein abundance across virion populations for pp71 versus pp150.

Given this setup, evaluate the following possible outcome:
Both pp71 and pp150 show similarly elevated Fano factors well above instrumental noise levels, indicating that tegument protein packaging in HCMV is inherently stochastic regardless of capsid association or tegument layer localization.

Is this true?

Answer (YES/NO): NO